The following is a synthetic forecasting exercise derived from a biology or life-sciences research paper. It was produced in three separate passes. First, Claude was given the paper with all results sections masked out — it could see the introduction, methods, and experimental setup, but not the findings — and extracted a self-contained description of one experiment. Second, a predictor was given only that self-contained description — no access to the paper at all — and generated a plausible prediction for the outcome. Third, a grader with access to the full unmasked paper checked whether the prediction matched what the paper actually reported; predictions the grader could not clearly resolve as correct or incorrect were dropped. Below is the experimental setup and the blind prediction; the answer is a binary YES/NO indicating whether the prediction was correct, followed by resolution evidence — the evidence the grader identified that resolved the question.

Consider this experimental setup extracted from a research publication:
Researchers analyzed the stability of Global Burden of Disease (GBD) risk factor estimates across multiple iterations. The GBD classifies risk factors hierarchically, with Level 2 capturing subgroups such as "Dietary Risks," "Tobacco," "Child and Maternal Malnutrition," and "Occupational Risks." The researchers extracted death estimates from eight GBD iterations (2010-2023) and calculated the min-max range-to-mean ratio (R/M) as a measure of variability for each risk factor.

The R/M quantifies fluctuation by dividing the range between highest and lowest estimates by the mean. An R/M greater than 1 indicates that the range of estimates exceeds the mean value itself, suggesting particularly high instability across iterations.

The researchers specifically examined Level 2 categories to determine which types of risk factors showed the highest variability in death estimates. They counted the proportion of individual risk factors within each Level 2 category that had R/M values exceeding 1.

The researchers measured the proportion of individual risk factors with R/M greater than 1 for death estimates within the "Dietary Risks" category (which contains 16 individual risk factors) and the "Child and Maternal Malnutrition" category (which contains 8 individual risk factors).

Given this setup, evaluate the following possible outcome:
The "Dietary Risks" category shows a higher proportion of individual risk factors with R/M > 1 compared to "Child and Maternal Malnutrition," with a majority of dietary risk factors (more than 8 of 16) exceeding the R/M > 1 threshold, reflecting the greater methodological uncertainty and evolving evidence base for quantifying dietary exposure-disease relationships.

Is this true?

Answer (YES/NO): NO